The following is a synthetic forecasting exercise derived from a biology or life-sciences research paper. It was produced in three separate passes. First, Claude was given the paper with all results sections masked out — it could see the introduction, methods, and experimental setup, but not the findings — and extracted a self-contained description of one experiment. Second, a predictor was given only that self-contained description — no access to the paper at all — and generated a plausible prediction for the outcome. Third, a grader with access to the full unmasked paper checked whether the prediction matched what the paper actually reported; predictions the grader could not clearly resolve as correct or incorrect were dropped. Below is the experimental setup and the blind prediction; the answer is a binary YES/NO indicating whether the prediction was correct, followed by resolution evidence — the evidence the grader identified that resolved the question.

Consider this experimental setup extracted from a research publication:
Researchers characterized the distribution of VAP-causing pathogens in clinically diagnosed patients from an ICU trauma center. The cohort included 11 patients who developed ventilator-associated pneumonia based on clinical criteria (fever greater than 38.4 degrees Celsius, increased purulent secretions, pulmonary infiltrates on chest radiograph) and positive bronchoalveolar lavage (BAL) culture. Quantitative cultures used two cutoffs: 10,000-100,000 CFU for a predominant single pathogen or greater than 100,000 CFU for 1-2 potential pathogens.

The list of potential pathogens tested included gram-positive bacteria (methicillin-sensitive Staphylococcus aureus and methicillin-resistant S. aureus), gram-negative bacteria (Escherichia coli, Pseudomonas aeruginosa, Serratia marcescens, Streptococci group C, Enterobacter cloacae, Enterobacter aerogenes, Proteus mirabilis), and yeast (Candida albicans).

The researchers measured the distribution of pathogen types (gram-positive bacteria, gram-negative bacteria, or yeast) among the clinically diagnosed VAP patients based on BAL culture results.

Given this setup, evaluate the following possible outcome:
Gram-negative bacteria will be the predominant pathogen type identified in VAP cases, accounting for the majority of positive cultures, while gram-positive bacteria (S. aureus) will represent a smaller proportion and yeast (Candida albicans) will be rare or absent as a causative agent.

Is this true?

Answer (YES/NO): NO